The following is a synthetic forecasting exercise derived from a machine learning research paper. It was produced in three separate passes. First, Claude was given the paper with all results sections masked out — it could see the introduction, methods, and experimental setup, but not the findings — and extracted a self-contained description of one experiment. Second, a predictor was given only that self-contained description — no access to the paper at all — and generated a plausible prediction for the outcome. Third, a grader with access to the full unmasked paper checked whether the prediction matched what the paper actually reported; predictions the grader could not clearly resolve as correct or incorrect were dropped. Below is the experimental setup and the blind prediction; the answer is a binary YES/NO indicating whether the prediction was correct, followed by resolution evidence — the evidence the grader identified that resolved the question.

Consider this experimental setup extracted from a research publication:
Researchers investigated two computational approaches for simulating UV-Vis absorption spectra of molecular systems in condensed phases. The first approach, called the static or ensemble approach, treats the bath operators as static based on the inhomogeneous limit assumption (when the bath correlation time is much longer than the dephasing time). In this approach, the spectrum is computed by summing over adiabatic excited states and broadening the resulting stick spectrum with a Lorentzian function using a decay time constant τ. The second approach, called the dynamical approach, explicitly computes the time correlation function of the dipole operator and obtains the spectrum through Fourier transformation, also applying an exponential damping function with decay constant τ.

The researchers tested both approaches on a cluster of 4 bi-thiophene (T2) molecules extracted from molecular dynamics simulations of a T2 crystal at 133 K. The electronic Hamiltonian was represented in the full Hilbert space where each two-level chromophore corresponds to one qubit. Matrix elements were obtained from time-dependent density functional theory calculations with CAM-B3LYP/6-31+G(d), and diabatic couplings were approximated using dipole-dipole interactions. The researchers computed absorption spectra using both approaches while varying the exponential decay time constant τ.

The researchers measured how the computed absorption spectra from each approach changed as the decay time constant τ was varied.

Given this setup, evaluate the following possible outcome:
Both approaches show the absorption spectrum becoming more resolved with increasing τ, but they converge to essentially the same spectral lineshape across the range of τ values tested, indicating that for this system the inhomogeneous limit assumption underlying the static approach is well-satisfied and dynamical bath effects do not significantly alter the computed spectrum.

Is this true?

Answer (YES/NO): NO